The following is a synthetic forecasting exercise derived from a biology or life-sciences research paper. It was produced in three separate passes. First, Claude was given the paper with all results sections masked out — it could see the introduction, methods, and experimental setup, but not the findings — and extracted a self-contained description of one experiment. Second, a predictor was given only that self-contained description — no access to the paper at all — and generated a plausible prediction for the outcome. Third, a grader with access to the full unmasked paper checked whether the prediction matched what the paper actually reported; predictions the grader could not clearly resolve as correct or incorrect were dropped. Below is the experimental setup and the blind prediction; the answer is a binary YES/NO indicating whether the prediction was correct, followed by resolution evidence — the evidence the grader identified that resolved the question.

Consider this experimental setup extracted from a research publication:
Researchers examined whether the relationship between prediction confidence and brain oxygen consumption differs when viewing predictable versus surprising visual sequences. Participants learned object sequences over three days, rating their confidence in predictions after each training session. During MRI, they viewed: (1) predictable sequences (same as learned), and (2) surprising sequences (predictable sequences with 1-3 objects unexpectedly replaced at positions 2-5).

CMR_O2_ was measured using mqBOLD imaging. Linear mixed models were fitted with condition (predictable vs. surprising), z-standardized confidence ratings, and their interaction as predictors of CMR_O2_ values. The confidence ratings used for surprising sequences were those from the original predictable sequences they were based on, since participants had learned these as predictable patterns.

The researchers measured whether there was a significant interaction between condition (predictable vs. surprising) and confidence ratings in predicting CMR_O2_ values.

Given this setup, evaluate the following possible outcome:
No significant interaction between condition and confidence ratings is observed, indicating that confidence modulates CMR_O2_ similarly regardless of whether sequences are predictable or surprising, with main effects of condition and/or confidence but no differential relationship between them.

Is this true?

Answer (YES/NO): NO